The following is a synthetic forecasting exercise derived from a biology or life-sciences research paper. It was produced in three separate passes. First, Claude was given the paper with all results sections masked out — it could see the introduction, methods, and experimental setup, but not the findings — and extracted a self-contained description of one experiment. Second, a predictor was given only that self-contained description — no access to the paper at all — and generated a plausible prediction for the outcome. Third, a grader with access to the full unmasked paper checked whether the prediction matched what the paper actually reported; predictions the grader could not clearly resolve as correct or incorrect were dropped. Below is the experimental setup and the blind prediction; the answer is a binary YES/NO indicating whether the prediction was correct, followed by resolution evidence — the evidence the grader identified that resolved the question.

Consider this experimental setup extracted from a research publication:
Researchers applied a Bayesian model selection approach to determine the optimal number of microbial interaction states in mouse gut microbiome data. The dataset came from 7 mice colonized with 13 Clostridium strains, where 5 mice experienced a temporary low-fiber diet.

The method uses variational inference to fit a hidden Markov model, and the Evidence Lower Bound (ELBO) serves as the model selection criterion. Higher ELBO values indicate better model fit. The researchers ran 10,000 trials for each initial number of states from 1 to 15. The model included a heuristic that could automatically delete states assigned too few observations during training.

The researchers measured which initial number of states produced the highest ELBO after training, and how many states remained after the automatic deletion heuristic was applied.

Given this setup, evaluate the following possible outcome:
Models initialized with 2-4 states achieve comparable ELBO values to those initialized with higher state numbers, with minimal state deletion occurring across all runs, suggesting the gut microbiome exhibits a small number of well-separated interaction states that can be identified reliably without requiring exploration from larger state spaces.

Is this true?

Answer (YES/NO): NO